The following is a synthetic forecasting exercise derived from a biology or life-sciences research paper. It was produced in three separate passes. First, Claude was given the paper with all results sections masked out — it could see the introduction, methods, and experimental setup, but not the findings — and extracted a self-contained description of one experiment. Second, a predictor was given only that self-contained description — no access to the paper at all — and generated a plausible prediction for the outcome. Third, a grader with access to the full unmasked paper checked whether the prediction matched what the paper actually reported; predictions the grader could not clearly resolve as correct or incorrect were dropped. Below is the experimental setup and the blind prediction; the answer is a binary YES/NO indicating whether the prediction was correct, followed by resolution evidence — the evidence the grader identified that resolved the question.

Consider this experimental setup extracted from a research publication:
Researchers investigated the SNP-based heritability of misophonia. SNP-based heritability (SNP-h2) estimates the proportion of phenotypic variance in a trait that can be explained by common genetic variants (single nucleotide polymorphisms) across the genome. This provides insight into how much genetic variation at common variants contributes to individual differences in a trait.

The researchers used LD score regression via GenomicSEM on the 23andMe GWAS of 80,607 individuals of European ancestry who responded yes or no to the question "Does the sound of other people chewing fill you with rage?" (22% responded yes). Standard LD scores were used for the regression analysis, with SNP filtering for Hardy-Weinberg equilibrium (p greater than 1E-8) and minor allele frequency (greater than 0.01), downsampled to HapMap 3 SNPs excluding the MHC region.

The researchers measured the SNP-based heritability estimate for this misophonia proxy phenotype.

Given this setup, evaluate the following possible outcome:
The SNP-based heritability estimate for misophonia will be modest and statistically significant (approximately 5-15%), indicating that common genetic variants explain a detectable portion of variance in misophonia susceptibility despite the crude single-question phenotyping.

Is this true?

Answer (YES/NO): YES